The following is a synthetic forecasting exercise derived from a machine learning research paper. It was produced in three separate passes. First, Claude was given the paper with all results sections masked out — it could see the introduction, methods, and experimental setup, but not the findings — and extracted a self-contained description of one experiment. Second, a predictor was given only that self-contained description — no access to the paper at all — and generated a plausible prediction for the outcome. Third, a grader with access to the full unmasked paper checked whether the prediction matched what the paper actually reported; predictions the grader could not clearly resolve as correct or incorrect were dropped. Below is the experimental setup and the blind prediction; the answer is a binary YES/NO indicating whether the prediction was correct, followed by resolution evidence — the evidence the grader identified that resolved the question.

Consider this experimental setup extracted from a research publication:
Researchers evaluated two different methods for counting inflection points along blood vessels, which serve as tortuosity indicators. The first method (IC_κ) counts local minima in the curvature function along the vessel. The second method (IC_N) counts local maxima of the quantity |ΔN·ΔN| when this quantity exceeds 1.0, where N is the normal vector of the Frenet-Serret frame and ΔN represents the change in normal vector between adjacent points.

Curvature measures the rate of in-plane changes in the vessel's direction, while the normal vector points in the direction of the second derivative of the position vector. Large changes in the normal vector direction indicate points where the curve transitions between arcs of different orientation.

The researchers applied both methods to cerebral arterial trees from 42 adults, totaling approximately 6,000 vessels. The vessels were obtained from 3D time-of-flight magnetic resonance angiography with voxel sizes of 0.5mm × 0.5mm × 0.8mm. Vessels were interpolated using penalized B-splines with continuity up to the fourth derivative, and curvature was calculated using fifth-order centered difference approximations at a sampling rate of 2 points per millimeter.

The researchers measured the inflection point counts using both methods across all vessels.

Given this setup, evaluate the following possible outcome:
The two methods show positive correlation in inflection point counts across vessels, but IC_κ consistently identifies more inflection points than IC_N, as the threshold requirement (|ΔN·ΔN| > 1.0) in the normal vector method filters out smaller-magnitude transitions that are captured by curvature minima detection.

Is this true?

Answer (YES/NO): NO